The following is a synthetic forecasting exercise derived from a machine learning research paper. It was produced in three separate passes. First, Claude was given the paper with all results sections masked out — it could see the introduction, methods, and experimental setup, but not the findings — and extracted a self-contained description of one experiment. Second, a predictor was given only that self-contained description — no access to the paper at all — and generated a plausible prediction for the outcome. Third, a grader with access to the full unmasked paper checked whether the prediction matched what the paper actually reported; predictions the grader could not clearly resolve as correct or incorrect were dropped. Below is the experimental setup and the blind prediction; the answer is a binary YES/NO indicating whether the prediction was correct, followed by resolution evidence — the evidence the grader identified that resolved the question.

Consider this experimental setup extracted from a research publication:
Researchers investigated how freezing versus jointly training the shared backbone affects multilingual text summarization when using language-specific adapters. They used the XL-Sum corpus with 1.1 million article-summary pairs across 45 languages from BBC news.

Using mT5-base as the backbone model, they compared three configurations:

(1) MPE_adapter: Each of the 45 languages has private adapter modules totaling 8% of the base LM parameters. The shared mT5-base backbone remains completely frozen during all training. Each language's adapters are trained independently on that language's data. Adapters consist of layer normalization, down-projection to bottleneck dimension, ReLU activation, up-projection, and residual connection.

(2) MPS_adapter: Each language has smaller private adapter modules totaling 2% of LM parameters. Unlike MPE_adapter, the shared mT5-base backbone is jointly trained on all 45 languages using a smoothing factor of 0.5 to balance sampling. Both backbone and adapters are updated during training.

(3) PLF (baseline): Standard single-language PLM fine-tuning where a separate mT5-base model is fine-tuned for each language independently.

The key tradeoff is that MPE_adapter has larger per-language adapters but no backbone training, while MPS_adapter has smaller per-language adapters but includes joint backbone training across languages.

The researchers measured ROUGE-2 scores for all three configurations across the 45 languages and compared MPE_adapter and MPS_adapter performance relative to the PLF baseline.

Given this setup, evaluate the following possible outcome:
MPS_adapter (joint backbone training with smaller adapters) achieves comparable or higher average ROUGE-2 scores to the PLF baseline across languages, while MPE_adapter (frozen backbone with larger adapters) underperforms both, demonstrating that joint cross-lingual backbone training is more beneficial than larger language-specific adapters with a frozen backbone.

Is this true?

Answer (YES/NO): YES